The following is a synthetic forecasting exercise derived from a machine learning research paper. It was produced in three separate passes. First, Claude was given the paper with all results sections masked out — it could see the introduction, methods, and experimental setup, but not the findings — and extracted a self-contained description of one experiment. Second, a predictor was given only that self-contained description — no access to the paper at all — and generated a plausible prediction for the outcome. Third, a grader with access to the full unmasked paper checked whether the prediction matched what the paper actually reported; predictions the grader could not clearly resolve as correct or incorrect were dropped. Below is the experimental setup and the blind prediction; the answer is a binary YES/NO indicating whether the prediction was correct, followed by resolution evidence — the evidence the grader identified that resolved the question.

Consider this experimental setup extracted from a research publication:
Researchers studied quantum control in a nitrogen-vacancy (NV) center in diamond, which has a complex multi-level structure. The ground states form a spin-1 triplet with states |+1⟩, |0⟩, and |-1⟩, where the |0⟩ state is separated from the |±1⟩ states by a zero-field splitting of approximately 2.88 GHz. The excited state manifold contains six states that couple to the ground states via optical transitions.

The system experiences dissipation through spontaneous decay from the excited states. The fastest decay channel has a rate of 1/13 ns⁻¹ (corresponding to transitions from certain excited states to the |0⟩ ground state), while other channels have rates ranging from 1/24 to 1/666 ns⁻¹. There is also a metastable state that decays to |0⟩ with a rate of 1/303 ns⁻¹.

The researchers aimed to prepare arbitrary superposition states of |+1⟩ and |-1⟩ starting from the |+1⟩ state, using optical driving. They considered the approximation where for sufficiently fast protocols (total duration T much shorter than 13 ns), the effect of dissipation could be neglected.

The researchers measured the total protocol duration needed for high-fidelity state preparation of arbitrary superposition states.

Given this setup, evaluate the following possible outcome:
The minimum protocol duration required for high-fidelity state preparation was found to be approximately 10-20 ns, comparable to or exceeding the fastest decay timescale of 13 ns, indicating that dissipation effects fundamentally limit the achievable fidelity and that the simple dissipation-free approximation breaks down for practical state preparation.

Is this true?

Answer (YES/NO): NO